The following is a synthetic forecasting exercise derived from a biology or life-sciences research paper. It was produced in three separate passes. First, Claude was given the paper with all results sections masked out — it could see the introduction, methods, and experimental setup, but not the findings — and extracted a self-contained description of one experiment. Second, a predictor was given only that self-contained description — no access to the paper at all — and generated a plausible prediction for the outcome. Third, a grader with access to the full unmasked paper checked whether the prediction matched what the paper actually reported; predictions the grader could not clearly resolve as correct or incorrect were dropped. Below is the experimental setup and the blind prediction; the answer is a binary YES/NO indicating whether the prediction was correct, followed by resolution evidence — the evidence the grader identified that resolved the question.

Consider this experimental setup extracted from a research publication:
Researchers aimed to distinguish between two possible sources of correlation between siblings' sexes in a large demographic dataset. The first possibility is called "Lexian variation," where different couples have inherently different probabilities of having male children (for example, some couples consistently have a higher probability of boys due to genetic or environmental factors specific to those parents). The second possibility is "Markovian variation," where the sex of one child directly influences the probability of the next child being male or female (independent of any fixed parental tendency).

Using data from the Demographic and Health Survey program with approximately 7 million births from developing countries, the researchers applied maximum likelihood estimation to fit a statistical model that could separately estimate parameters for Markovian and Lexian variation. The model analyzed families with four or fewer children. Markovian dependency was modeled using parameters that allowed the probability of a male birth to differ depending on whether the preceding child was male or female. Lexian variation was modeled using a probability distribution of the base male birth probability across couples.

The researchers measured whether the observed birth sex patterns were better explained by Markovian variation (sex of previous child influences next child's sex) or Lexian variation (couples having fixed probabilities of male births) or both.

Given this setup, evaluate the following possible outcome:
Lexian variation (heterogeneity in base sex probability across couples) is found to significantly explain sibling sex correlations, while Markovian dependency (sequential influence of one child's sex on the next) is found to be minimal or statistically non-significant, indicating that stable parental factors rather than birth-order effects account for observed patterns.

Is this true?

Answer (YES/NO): NO